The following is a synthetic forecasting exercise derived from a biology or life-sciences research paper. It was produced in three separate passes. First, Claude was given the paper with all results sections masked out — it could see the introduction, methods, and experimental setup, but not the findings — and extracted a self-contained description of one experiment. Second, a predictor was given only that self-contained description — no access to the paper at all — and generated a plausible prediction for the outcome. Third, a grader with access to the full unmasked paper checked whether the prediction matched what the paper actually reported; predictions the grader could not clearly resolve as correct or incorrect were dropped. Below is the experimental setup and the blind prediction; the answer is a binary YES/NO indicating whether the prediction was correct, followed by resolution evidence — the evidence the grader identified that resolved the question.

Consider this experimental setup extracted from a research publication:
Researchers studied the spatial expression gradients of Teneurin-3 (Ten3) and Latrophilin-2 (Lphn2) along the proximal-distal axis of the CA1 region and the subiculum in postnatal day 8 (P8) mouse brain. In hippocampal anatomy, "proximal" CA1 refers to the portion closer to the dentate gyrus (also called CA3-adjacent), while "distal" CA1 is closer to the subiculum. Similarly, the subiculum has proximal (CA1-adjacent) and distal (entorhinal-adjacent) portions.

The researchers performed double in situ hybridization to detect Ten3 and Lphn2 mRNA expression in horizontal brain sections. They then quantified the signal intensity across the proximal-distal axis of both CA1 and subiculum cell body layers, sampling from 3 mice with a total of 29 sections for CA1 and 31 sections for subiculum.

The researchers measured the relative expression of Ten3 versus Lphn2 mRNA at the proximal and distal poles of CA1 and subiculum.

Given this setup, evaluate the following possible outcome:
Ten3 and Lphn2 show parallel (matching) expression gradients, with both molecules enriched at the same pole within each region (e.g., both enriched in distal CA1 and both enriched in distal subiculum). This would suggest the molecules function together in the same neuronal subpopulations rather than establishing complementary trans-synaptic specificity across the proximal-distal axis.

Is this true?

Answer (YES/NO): NO